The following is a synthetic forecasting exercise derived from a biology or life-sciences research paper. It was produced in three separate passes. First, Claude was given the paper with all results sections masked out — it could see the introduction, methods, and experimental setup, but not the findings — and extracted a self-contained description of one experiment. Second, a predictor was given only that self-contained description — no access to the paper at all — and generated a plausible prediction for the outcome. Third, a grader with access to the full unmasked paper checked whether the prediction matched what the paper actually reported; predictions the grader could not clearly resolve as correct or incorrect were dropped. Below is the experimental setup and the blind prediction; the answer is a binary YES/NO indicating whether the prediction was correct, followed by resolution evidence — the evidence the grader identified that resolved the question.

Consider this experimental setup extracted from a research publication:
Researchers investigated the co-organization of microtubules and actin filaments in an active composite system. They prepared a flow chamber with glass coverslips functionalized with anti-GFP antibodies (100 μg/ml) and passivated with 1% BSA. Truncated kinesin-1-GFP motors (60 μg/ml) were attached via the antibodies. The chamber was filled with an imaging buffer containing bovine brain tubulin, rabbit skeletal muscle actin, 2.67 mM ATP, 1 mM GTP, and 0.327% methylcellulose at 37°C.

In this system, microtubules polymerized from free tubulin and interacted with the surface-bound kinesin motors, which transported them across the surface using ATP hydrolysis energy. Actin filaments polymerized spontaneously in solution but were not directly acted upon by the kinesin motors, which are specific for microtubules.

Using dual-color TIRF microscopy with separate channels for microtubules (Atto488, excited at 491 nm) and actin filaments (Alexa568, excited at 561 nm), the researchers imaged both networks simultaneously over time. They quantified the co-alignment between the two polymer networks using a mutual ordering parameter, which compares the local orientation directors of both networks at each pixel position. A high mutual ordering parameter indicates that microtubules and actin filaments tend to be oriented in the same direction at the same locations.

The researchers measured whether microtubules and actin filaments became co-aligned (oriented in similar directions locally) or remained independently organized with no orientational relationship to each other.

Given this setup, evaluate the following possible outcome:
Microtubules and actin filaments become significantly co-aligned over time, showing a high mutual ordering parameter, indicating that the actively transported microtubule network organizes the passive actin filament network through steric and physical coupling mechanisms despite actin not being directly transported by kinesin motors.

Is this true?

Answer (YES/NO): YES